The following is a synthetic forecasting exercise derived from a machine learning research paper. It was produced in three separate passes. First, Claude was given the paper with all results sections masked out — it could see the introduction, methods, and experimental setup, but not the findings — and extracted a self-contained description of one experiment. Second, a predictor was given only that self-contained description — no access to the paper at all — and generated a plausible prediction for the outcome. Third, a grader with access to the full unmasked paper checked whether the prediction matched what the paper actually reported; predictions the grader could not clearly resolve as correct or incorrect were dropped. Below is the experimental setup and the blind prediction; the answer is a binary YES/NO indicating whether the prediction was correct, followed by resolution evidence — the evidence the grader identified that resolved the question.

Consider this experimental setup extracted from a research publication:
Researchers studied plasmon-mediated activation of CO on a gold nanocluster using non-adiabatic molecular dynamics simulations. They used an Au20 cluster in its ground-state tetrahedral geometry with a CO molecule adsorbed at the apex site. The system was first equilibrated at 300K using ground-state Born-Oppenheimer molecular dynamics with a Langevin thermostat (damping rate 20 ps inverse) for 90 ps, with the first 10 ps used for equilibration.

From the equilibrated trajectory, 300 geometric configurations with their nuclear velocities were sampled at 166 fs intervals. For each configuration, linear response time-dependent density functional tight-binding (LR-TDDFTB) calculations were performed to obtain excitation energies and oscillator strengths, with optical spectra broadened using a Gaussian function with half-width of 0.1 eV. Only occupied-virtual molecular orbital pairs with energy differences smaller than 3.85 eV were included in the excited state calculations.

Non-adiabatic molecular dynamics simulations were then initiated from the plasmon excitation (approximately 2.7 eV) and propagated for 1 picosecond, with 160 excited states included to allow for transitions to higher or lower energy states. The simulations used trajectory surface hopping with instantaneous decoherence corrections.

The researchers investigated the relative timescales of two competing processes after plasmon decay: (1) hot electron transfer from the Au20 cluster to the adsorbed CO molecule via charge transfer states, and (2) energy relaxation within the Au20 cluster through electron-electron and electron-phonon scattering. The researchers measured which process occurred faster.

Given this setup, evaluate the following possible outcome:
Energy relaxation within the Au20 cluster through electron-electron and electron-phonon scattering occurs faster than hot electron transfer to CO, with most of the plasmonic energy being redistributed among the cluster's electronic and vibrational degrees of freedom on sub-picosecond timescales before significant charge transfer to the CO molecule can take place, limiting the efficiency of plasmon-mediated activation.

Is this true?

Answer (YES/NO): NO